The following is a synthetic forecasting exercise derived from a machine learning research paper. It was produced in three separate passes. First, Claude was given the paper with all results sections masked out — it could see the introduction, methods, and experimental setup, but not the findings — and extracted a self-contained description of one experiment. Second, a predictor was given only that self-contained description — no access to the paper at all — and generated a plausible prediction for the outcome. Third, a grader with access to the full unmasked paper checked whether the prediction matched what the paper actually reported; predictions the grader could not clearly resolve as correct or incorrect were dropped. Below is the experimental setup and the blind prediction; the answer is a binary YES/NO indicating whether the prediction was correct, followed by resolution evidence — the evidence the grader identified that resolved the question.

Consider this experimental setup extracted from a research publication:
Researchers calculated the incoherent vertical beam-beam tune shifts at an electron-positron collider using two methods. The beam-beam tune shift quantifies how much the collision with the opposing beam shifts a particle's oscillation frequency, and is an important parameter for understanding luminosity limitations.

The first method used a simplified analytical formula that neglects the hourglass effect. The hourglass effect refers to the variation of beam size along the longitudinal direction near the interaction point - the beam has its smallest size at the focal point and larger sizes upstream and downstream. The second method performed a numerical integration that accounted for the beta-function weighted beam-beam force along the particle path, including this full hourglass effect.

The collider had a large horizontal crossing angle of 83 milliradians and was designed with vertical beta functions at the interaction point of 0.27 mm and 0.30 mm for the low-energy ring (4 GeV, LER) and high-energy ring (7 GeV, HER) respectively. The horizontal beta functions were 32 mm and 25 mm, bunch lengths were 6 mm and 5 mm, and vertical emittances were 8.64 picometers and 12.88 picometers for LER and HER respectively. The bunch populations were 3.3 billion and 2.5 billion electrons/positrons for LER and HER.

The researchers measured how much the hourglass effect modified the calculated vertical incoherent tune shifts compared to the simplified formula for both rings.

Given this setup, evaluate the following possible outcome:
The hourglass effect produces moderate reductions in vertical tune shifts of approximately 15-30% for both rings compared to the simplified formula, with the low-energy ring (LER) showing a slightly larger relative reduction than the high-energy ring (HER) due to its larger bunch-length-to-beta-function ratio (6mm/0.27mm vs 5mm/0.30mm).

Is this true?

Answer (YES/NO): NO